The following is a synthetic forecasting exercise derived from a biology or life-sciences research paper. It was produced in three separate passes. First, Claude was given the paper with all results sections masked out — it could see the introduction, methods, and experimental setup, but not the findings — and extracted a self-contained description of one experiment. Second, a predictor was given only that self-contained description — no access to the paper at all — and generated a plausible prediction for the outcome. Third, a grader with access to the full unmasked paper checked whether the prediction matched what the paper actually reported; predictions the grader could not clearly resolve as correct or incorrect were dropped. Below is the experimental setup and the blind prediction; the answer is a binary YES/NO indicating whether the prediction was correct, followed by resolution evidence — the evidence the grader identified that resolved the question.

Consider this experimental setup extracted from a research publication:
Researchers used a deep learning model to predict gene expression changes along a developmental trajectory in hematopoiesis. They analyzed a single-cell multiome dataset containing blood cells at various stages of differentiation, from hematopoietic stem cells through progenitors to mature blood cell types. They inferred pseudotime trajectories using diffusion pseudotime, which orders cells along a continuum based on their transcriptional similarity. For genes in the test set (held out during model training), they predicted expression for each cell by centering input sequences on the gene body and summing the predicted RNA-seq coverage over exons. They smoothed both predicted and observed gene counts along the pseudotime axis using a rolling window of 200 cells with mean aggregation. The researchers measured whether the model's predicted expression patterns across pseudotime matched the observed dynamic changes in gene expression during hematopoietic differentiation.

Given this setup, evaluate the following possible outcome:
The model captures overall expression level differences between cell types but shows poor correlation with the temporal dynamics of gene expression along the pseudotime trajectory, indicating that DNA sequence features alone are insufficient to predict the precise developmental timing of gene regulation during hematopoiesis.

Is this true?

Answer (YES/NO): NO